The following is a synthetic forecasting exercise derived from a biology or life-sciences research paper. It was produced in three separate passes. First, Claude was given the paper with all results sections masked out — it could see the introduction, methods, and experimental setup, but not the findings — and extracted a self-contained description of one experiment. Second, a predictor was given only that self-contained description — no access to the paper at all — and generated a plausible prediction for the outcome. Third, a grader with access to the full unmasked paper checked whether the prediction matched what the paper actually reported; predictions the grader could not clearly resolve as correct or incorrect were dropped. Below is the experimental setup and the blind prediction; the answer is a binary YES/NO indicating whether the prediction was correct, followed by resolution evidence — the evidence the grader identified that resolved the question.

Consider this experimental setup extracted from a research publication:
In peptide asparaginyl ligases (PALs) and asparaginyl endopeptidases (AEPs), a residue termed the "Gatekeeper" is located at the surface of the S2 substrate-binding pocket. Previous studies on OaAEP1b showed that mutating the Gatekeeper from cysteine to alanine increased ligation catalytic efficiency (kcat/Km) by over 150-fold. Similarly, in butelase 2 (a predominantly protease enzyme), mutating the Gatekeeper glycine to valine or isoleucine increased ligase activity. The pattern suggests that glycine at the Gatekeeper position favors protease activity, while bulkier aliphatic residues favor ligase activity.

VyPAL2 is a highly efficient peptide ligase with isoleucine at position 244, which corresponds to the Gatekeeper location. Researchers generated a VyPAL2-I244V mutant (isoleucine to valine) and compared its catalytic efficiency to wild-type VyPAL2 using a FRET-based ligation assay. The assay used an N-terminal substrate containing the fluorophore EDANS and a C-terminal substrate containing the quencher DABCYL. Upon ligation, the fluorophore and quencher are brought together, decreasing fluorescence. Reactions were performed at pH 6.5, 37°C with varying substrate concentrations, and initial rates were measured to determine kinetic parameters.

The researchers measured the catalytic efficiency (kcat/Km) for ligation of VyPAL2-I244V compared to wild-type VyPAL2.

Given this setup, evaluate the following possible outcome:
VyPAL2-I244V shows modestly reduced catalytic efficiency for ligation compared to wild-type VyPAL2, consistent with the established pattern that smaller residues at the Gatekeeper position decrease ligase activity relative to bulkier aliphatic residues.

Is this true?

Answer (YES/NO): NO